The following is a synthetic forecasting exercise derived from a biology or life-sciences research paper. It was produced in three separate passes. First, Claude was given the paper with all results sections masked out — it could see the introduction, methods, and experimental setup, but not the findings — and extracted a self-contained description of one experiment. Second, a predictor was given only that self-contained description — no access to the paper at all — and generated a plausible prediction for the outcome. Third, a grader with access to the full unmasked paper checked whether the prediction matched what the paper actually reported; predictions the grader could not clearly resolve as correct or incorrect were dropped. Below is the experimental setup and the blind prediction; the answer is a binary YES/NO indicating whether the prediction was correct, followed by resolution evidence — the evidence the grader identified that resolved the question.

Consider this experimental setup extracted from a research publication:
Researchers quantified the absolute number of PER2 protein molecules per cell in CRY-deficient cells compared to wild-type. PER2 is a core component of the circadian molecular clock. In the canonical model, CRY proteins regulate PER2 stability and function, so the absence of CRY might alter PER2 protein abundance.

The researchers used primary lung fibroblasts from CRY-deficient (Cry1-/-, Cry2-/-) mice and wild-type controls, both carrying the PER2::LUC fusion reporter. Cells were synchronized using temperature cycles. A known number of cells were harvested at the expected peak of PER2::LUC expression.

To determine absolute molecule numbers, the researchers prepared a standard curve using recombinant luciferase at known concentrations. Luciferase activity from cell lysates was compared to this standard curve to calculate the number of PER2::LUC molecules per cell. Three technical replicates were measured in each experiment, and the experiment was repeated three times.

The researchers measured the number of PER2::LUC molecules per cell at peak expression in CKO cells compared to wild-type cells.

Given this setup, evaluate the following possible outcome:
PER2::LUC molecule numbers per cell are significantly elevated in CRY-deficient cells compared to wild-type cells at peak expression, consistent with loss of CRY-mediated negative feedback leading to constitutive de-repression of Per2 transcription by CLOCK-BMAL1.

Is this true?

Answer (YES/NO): YES